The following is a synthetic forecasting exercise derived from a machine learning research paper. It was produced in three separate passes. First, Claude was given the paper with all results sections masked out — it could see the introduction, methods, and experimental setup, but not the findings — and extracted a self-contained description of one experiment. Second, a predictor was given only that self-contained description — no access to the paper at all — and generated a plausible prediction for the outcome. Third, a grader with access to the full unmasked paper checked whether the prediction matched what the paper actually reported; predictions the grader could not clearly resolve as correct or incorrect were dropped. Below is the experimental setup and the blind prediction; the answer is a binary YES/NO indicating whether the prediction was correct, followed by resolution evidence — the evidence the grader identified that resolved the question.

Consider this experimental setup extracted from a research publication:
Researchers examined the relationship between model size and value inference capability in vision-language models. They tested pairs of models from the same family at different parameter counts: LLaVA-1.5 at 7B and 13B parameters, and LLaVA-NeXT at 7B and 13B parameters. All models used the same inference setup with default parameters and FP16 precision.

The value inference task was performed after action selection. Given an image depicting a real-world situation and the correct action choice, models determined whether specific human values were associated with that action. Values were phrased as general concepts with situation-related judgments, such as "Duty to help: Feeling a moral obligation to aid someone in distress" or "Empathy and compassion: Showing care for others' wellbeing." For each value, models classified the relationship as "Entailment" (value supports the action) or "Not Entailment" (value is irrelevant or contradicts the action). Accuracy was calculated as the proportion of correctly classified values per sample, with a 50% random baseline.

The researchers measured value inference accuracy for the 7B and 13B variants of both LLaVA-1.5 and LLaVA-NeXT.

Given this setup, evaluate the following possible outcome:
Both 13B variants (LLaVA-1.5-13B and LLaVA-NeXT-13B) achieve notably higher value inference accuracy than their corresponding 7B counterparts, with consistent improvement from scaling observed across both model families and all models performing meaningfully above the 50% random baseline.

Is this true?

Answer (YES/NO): NO